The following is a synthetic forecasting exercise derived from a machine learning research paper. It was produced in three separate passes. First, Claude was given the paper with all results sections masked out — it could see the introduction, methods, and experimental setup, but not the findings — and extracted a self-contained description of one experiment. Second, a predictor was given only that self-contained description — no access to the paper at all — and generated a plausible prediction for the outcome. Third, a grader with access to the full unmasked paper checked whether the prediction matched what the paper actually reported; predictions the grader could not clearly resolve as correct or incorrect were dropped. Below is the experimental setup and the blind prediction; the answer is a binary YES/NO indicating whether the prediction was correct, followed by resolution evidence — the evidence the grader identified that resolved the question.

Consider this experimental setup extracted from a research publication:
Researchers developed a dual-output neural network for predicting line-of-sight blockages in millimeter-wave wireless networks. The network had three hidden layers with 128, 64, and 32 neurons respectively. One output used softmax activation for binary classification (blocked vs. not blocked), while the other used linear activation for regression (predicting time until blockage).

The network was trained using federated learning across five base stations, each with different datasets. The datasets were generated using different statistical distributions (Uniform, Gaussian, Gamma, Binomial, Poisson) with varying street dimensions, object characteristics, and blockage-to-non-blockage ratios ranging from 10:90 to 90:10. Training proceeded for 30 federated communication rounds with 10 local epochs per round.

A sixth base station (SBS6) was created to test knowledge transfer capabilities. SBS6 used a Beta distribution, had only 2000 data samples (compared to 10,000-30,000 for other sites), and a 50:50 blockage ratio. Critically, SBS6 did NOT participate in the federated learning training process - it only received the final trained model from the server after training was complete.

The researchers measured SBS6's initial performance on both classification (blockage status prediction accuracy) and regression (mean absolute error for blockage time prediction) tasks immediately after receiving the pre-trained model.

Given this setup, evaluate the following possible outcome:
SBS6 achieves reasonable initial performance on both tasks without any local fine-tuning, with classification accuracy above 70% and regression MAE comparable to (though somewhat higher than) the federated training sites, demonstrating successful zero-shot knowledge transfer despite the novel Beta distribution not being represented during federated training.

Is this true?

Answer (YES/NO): NO